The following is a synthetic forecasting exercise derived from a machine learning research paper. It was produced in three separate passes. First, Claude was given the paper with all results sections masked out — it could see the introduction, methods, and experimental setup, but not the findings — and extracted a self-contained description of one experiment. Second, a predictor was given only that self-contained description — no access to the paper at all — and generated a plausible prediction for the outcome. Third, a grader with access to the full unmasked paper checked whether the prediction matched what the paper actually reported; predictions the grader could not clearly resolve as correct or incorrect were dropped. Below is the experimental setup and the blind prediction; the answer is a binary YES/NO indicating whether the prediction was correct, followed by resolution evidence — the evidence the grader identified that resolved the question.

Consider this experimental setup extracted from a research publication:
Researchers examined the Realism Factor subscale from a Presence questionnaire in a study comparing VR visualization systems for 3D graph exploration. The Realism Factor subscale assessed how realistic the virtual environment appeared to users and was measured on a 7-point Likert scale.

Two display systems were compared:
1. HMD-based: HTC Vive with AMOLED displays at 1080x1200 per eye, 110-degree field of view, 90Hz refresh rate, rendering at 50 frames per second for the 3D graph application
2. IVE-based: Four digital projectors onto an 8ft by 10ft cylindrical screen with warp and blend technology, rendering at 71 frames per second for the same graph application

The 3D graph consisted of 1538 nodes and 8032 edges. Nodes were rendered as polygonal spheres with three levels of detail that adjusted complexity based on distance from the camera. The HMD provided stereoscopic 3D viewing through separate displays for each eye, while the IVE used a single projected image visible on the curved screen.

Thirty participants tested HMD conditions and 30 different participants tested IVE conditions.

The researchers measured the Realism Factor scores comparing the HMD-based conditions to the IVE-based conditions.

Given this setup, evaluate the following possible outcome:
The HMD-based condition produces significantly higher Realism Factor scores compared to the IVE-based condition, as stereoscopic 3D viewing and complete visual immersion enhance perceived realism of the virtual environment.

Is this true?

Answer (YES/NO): NO